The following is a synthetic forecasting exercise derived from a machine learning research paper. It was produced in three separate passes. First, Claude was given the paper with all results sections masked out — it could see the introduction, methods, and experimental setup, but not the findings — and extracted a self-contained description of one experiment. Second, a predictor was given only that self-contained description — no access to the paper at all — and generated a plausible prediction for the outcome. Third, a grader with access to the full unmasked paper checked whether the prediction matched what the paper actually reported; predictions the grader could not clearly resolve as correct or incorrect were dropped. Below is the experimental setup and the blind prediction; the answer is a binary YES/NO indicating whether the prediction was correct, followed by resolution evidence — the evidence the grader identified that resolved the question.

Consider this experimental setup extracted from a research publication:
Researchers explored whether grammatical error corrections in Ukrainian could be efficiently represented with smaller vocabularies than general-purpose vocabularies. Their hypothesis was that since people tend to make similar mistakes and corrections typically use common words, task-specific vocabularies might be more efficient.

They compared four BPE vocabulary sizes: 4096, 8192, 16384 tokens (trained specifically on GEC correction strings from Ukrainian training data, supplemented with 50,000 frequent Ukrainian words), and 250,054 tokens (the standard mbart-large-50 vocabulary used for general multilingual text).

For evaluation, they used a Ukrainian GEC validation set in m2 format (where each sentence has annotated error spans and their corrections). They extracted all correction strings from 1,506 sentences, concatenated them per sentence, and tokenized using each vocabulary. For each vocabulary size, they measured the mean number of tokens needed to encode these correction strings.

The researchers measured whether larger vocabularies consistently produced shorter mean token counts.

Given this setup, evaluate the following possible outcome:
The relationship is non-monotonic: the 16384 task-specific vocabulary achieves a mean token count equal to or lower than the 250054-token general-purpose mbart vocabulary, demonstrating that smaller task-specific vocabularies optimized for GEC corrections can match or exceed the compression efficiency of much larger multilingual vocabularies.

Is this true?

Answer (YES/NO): YES